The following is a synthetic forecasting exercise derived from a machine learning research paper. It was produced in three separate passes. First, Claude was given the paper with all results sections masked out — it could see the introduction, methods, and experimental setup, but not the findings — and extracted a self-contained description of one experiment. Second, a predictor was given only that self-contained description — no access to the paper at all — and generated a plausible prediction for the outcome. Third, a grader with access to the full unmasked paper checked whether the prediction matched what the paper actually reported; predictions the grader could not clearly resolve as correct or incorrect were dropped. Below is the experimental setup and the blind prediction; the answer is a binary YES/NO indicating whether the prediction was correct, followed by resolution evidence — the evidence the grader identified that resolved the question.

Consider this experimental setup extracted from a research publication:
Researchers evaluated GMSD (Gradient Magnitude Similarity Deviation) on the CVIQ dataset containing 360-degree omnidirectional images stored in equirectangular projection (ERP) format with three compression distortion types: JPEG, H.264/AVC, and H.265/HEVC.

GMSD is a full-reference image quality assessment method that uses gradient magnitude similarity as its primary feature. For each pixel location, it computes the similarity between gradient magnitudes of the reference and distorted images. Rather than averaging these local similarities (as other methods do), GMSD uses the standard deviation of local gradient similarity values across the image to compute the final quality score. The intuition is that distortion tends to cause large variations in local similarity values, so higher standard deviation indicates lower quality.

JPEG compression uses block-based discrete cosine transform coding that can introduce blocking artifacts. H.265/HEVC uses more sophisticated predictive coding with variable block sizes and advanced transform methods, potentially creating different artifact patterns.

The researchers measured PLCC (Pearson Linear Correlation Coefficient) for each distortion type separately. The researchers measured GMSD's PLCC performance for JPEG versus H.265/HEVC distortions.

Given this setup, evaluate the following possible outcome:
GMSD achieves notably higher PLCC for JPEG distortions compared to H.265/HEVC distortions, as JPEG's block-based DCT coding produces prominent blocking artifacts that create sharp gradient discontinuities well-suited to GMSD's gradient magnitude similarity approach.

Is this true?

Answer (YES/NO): YES